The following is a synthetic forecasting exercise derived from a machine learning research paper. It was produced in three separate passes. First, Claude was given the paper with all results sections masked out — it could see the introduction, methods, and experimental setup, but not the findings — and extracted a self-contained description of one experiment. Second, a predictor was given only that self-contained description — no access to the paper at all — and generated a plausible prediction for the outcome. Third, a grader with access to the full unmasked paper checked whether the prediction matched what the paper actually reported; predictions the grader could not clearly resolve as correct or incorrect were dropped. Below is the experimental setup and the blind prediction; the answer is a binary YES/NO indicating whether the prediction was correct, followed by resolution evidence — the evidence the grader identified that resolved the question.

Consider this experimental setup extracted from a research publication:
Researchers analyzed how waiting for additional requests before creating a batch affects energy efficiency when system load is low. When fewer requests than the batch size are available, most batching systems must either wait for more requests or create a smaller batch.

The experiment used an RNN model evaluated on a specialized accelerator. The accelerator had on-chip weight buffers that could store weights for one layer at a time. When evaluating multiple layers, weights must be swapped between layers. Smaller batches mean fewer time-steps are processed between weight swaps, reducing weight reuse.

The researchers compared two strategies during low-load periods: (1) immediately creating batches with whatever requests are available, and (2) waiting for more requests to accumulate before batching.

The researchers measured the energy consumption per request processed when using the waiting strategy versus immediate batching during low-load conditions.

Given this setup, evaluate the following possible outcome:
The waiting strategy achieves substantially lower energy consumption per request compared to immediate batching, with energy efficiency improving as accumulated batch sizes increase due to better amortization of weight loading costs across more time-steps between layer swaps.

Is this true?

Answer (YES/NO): YES